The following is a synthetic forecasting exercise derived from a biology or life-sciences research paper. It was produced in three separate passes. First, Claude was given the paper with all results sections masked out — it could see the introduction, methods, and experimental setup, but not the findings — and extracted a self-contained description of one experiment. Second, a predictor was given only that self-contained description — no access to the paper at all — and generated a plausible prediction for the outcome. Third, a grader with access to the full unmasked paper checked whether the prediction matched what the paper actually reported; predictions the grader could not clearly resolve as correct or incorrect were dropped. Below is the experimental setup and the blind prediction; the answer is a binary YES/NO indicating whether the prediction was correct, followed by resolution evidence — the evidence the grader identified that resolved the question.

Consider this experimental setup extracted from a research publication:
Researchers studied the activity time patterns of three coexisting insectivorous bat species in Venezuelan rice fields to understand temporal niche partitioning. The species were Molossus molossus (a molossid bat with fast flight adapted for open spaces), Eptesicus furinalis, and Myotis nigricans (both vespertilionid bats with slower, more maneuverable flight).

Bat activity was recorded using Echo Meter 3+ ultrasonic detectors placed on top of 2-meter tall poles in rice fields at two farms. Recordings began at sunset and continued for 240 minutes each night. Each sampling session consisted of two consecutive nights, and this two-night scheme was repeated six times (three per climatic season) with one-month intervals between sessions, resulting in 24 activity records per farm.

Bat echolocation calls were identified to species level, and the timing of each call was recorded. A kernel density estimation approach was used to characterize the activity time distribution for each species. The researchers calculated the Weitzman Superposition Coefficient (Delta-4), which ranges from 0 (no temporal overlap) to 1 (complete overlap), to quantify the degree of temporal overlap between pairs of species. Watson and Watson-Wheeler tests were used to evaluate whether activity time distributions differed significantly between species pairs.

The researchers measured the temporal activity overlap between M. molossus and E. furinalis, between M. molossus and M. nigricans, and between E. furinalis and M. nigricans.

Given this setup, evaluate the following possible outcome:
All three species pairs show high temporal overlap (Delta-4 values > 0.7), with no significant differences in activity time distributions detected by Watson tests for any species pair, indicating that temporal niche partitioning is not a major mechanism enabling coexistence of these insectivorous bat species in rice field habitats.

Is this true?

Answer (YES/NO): NO